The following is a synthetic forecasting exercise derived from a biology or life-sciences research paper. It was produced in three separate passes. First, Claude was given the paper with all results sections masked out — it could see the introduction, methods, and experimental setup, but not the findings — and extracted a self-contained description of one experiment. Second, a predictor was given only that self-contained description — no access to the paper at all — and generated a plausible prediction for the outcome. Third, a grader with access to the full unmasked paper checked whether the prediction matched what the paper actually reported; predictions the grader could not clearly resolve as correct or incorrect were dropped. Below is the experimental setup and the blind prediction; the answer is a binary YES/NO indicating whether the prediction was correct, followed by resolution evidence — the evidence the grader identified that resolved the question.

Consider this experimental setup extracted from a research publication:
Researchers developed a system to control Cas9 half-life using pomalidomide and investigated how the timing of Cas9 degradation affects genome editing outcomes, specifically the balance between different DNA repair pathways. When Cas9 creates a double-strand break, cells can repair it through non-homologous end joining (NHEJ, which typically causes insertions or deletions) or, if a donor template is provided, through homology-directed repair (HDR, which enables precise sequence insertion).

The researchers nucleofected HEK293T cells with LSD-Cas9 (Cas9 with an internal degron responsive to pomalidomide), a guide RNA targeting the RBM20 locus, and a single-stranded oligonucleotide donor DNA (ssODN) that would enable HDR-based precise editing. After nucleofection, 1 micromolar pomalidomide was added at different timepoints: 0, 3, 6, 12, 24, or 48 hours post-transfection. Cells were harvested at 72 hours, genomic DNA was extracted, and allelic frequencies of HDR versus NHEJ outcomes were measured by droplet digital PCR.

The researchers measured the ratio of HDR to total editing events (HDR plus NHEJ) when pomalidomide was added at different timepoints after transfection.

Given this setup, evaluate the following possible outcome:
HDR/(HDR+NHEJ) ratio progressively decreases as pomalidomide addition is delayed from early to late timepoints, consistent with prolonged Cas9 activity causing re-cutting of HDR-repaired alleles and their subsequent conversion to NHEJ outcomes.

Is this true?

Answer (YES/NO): YES